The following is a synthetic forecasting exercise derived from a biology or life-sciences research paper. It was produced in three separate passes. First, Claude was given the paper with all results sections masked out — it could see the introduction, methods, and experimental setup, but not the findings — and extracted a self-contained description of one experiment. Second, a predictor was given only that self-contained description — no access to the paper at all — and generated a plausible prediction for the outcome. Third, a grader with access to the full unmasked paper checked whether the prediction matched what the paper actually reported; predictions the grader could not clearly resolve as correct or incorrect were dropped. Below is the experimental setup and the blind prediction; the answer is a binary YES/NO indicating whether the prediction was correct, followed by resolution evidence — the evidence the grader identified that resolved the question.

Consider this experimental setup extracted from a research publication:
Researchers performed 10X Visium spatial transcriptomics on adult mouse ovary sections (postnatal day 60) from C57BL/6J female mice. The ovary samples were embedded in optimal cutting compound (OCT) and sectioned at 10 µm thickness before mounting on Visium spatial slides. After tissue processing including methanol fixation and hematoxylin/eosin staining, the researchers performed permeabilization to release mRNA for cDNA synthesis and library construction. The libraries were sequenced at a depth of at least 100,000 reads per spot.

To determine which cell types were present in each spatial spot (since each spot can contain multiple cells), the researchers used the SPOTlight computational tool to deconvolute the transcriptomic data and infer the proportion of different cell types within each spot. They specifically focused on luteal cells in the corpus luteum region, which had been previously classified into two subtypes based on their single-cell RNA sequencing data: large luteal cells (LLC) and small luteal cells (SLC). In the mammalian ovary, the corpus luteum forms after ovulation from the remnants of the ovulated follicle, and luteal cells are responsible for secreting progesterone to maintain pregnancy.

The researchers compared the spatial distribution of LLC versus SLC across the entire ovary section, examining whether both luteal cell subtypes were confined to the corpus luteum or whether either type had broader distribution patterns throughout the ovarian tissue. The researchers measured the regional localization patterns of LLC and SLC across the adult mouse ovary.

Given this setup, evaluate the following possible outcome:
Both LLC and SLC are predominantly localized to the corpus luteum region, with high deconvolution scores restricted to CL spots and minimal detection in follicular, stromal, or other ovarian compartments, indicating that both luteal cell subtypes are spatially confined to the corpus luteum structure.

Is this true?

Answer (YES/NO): NO